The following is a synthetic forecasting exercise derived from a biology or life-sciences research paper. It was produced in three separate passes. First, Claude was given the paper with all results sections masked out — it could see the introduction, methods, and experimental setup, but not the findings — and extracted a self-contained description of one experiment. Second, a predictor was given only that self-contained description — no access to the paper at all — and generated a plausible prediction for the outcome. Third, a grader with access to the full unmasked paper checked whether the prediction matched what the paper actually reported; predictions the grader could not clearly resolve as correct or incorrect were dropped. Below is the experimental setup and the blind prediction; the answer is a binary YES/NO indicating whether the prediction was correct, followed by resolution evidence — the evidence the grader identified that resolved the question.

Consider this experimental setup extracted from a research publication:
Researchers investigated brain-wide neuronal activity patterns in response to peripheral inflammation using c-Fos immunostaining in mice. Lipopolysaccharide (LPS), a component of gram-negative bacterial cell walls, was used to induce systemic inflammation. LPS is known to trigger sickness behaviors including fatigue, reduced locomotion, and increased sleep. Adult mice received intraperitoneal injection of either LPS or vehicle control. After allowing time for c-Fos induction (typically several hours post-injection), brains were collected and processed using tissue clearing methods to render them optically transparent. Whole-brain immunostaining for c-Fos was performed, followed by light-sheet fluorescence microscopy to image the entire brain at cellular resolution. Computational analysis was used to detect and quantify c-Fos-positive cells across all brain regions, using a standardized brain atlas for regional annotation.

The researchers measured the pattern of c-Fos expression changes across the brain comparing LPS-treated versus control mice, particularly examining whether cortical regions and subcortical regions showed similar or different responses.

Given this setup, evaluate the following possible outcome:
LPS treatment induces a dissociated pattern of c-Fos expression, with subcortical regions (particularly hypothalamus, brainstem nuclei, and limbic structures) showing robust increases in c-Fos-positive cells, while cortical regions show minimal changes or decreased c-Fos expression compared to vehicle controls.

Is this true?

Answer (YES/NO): YES